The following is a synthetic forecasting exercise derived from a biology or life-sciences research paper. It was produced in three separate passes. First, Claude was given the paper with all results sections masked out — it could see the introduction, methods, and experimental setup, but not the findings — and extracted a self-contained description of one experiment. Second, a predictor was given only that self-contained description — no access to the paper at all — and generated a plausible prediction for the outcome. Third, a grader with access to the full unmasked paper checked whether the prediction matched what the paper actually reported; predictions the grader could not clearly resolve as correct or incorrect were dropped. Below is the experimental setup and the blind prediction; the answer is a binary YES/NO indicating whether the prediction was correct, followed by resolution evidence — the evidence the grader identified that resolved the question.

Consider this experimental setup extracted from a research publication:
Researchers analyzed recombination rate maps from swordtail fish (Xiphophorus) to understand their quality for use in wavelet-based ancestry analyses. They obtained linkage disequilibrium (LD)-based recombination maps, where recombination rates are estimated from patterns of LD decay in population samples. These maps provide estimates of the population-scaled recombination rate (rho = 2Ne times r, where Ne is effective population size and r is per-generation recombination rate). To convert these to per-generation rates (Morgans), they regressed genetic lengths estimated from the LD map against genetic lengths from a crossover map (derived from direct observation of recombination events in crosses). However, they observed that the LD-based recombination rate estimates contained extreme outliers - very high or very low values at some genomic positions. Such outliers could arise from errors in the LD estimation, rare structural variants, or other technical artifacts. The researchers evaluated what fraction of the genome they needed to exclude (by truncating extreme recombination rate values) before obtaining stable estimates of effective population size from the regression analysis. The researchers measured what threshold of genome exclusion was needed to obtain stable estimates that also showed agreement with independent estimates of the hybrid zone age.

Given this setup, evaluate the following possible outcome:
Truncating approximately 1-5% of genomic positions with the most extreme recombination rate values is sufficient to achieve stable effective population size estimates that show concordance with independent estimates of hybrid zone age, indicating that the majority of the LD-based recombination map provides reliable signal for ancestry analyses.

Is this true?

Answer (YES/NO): YES